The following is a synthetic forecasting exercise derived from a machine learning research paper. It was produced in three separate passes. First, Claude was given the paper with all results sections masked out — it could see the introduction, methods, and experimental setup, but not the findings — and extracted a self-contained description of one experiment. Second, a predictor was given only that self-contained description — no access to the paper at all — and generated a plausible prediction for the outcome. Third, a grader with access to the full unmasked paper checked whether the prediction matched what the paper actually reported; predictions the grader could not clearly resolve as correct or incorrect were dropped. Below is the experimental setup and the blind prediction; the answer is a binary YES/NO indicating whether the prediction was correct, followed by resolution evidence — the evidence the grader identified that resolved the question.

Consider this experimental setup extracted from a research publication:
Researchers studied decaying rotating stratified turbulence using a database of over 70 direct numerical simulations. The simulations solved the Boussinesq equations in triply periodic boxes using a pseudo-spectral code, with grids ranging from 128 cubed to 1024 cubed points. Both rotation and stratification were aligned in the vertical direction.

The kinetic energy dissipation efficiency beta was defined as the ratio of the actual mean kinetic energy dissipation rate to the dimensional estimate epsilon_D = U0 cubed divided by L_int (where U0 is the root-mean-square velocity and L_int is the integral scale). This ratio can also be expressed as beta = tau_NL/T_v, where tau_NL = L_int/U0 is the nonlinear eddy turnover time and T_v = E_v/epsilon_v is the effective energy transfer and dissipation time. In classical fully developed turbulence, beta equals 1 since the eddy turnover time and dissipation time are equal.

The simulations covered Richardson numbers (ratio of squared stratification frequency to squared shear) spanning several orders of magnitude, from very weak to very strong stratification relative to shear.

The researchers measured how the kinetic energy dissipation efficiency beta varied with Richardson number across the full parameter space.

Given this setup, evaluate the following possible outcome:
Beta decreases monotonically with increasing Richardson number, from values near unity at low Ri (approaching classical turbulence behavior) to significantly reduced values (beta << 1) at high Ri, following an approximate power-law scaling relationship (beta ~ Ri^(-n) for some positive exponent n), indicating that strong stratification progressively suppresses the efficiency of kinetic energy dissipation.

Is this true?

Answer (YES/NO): NO